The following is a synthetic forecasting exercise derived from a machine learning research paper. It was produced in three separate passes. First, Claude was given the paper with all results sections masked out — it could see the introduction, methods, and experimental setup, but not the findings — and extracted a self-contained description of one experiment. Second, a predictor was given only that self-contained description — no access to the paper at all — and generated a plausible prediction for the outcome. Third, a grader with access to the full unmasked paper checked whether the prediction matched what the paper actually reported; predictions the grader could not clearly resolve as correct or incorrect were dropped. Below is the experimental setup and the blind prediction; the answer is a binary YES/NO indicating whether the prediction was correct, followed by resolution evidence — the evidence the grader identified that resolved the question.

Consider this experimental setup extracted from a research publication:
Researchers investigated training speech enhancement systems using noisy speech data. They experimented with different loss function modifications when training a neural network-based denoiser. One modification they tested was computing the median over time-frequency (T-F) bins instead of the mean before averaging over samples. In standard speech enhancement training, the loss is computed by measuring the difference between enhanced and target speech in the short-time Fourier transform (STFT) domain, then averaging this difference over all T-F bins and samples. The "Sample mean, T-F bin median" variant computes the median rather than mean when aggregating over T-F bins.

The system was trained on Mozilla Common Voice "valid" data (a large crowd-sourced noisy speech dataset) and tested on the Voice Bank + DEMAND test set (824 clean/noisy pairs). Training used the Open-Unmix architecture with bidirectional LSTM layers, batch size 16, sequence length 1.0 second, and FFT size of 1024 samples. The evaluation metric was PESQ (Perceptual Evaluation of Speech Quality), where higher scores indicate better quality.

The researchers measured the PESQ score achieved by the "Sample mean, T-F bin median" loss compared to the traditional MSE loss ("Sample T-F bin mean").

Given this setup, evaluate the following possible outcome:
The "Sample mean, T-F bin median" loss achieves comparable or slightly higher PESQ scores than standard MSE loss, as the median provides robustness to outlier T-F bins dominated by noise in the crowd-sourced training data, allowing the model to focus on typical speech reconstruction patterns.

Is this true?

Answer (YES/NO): NO